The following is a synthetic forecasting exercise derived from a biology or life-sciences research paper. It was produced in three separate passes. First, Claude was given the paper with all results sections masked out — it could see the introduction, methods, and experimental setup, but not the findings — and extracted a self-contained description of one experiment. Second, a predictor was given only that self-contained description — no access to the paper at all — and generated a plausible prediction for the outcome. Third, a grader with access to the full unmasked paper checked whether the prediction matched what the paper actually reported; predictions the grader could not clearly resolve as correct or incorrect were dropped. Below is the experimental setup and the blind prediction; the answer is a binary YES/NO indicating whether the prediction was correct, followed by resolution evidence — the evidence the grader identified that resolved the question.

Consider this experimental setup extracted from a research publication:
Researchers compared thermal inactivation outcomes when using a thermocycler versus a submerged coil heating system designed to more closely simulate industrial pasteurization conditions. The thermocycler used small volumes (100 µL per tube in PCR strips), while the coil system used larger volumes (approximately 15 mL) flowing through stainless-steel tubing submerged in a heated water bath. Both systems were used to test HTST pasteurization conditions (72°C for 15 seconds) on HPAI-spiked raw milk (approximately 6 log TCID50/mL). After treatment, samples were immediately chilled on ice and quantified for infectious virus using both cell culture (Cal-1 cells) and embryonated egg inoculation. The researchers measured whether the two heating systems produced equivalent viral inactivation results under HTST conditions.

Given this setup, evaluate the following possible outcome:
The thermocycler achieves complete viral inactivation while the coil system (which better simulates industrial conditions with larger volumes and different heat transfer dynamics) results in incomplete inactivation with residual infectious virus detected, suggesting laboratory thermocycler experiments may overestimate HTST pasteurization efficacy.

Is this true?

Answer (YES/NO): NO